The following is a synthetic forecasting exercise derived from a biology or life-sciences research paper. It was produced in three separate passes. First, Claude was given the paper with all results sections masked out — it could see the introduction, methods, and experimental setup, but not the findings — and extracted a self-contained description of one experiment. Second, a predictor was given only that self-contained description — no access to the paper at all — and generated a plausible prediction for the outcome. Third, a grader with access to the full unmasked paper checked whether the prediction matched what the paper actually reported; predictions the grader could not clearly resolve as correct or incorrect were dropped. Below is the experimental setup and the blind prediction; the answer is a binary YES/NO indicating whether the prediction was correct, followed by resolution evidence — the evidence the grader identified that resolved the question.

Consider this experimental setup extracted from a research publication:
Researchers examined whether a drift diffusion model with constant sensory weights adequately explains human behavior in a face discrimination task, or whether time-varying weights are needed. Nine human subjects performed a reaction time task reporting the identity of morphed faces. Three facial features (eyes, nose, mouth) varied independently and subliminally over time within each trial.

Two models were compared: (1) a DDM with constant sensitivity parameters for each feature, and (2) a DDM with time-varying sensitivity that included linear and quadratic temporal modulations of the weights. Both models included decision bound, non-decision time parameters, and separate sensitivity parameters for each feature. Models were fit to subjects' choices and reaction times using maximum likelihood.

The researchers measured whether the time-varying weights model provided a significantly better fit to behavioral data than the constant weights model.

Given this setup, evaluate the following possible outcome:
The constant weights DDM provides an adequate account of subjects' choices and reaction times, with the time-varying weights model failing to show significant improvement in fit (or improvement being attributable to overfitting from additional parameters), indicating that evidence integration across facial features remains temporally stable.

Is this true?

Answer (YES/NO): YES